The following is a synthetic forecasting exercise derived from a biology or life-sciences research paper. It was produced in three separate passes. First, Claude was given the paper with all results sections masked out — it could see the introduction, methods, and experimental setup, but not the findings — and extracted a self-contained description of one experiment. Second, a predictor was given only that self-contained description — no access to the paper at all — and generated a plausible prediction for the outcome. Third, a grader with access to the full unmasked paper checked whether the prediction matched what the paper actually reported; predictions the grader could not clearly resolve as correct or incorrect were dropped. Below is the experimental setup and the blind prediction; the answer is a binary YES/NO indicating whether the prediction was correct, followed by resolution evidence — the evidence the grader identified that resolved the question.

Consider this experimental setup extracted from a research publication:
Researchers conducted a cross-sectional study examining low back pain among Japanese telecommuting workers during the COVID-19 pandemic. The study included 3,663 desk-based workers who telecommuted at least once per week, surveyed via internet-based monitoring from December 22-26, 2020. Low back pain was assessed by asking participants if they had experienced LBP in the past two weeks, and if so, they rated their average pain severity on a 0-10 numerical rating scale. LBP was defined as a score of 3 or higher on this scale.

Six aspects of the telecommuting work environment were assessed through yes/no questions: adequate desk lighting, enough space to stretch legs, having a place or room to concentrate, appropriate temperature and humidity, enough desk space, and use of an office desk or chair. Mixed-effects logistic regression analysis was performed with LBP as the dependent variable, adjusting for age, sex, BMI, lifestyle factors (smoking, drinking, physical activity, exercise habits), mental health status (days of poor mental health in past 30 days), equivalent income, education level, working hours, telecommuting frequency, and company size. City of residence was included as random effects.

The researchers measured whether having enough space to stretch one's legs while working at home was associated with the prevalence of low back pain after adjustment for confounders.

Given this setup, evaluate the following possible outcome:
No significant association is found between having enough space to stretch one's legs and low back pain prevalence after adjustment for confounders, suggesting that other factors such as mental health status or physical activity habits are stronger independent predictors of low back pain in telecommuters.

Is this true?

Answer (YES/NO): NO